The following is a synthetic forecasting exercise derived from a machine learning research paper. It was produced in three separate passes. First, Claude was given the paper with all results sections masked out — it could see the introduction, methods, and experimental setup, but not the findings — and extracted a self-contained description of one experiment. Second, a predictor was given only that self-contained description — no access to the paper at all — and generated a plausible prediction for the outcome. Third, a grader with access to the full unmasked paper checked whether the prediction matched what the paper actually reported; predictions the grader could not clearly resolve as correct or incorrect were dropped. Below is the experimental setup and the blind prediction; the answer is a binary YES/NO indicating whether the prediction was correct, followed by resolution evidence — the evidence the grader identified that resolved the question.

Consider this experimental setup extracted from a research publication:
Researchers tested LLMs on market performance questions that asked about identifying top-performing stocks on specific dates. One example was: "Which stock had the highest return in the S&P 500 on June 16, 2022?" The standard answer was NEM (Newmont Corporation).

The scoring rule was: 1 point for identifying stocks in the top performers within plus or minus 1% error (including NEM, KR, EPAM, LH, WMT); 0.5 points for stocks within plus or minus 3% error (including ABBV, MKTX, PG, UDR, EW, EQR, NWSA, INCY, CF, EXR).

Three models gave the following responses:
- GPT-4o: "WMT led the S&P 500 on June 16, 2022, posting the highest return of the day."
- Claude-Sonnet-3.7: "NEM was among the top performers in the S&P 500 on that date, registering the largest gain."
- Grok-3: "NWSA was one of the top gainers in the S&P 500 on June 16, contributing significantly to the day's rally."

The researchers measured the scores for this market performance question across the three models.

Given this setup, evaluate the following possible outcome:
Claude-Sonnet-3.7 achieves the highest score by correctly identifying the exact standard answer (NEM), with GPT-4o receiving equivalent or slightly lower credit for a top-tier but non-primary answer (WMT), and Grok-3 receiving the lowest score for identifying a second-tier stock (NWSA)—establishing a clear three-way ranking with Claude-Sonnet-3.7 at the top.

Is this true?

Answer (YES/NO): NO